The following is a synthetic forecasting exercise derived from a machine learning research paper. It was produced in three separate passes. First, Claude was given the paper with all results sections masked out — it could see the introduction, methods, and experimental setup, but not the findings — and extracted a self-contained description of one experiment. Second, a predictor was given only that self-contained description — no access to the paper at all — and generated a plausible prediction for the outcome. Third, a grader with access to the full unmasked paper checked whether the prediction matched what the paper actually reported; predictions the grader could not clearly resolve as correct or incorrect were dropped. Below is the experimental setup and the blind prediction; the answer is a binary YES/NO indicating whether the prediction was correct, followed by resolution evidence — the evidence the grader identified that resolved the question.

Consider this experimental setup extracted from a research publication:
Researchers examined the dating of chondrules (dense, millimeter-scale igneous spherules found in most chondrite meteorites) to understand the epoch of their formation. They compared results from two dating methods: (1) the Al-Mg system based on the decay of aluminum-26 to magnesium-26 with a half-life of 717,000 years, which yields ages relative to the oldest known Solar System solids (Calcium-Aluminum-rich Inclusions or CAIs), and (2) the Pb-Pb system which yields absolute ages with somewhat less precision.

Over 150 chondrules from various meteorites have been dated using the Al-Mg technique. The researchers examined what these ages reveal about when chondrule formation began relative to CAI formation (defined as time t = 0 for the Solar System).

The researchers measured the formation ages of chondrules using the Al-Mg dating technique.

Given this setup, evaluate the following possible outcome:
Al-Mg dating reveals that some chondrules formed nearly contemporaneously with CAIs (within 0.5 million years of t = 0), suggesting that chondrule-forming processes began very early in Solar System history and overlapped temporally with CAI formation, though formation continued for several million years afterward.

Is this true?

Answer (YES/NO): NO